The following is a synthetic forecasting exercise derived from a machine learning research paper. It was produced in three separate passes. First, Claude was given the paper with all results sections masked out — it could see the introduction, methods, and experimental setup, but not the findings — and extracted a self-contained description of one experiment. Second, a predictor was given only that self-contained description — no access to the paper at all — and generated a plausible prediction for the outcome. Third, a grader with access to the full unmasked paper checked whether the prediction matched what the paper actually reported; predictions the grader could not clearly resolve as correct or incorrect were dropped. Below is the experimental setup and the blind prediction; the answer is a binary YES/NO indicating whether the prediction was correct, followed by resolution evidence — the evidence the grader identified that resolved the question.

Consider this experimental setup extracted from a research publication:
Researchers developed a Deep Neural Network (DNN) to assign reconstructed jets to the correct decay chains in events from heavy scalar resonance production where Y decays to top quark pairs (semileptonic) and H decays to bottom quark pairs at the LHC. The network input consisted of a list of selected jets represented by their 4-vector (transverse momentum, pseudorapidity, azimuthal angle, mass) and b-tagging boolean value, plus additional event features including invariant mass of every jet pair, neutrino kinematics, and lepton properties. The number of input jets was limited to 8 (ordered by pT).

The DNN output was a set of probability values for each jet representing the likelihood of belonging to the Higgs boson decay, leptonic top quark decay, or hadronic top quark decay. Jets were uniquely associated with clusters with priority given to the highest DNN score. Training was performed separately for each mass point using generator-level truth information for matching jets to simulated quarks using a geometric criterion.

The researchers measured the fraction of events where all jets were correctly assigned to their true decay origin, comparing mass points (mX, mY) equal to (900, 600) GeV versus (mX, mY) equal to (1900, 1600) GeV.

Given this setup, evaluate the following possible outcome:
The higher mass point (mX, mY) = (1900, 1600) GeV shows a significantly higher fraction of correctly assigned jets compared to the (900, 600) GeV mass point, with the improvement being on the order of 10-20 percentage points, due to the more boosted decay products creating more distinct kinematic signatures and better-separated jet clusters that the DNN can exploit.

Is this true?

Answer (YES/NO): YES